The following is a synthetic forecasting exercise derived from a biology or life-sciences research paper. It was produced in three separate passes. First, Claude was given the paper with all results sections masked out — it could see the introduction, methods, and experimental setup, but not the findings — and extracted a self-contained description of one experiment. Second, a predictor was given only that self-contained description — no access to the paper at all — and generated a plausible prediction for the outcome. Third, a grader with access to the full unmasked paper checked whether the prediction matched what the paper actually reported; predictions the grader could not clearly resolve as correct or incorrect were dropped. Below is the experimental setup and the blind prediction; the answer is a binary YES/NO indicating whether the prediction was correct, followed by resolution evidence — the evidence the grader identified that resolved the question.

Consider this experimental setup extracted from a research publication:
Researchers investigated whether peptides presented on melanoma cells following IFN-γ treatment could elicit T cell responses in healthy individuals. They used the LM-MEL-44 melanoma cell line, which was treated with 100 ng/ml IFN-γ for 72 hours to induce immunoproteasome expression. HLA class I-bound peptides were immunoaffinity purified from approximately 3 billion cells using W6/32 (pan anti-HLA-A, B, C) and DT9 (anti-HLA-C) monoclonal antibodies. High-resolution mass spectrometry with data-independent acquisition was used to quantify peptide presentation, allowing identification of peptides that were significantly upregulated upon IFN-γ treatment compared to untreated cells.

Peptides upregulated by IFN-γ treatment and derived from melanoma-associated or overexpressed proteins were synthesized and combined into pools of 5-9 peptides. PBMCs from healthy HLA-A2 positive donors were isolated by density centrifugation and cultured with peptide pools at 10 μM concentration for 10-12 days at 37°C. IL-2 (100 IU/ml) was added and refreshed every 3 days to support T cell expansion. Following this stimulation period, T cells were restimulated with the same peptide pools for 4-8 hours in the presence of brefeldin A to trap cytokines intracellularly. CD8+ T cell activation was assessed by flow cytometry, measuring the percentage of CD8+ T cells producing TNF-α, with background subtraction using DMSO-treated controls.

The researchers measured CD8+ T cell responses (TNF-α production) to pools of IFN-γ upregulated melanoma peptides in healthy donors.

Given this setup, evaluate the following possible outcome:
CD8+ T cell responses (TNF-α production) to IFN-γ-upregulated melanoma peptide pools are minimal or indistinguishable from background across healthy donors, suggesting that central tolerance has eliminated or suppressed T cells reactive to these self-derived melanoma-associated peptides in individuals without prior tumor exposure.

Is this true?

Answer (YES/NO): YES